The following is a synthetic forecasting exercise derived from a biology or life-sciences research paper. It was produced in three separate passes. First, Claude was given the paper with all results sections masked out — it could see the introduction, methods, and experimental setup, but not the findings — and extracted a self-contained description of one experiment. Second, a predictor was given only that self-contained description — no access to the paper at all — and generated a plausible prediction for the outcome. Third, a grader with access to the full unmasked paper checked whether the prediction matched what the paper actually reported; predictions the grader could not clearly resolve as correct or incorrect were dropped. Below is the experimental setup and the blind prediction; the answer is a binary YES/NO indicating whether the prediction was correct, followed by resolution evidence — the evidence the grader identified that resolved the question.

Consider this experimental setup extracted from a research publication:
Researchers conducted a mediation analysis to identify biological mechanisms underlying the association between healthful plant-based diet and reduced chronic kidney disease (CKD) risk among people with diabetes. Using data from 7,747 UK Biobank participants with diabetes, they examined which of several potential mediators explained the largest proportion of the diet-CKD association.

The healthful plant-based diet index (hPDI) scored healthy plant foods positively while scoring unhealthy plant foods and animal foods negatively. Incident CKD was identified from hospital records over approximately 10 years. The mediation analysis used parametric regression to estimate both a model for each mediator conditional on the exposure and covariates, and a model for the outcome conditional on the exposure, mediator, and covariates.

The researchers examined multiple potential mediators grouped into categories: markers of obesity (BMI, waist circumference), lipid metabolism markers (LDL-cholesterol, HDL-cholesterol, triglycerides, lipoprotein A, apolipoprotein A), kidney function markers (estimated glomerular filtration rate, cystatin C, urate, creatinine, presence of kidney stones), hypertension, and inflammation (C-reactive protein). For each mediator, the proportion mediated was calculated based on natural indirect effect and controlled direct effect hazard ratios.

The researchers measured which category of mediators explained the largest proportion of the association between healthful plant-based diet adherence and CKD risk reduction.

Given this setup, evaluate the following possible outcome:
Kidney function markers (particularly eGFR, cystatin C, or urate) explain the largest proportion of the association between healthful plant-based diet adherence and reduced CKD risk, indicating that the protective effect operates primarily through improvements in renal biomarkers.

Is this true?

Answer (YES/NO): YES